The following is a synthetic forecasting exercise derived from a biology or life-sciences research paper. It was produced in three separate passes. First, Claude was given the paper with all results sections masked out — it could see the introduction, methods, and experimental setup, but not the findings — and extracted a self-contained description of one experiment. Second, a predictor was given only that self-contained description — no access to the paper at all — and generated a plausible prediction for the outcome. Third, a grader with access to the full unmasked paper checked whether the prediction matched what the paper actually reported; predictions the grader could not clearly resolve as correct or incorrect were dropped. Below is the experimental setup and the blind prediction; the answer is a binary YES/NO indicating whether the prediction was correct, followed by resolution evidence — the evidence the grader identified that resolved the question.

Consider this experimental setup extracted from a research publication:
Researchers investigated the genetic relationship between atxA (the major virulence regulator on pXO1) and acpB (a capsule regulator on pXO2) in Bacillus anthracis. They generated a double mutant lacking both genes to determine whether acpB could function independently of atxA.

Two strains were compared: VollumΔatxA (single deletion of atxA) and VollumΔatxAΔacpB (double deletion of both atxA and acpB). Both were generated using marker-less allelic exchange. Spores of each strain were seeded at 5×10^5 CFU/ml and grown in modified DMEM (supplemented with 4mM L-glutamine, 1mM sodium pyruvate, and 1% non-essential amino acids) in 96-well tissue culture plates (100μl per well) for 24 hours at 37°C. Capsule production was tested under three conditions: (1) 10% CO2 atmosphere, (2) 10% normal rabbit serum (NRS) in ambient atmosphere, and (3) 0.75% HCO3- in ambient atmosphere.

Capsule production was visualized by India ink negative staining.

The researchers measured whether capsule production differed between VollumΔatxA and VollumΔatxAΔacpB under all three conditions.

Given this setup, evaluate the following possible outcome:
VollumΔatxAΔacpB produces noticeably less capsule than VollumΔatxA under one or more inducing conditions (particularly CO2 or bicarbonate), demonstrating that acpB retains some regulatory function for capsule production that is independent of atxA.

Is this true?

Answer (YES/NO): NO